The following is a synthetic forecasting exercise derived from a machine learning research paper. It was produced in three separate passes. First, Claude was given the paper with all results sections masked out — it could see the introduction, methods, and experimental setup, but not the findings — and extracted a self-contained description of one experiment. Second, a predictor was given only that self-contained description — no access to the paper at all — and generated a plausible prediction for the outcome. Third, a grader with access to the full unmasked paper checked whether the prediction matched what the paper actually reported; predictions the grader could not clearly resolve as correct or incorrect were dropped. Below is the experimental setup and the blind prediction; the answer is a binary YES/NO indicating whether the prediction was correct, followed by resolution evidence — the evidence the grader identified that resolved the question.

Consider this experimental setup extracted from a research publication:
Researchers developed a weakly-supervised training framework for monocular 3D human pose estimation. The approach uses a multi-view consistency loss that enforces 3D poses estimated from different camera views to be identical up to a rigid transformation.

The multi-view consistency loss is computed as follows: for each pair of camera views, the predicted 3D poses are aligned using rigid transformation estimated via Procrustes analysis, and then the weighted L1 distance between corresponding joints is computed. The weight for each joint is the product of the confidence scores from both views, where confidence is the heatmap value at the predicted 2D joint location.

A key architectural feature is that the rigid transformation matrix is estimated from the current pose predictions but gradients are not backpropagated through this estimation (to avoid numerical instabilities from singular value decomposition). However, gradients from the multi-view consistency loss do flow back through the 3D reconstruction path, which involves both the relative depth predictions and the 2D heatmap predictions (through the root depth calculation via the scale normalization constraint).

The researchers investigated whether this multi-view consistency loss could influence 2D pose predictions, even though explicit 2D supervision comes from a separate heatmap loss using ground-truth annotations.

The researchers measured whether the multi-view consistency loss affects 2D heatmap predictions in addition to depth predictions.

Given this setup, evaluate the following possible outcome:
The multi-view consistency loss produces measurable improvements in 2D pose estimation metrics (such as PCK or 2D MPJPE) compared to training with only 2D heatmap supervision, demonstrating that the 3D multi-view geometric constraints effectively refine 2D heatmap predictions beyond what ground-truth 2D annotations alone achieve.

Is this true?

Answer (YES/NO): YES